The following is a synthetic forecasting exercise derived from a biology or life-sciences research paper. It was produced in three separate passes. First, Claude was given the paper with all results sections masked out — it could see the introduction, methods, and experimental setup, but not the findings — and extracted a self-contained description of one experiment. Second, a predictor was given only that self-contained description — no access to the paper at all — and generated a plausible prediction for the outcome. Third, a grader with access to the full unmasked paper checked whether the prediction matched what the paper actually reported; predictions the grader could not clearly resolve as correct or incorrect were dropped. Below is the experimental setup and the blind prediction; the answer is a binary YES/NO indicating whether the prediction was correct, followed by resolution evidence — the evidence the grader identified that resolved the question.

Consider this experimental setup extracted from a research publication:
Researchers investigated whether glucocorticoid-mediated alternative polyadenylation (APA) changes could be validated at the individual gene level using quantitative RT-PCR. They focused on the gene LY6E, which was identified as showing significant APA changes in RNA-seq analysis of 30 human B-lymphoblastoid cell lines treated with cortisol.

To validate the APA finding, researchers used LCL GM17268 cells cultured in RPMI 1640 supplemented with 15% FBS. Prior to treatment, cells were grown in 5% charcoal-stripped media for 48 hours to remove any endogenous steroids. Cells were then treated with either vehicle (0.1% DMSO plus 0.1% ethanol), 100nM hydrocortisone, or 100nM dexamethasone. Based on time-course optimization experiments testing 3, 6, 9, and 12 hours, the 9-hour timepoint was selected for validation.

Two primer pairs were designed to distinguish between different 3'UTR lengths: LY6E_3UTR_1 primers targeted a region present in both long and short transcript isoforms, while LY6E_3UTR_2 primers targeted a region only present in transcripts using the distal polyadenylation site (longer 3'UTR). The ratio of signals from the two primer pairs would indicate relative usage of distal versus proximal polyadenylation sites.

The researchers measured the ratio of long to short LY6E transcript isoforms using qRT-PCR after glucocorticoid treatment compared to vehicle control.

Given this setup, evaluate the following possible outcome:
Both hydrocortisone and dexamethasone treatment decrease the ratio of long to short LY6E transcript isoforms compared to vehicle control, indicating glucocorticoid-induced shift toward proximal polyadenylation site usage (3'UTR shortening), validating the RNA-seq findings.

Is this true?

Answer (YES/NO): YES